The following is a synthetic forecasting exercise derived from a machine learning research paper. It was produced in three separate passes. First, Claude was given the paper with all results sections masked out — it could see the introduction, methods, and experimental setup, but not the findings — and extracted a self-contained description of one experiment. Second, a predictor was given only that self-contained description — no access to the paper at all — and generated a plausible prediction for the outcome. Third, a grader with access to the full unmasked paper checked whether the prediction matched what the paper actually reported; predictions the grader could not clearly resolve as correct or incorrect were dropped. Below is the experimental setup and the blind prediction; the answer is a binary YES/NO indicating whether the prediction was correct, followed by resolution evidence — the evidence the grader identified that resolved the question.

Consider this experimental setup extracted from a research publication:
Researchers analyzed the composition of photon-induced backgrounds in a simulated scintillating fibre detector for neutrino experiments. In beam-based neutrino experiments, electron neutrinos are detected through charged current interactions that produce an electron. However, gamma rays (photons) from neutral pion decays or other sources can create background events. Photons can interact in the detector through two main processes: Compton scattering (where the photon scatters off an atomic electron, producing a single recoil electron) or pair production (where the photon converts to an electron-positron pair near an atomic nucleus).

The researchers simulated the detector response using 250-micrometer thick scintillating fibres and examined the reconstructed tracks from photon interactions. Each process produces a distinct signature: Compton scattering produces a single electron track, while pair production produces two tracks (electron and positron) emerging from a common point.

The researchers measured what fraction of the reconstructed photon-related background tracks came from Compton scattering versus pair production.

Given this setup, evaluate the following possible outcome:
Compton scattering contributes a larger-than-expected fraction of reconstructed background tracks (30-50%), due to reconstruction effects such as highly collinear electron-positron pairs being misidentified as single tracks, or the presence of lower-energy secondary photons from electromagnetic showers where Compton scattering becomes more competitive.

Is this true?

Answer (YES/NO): NO